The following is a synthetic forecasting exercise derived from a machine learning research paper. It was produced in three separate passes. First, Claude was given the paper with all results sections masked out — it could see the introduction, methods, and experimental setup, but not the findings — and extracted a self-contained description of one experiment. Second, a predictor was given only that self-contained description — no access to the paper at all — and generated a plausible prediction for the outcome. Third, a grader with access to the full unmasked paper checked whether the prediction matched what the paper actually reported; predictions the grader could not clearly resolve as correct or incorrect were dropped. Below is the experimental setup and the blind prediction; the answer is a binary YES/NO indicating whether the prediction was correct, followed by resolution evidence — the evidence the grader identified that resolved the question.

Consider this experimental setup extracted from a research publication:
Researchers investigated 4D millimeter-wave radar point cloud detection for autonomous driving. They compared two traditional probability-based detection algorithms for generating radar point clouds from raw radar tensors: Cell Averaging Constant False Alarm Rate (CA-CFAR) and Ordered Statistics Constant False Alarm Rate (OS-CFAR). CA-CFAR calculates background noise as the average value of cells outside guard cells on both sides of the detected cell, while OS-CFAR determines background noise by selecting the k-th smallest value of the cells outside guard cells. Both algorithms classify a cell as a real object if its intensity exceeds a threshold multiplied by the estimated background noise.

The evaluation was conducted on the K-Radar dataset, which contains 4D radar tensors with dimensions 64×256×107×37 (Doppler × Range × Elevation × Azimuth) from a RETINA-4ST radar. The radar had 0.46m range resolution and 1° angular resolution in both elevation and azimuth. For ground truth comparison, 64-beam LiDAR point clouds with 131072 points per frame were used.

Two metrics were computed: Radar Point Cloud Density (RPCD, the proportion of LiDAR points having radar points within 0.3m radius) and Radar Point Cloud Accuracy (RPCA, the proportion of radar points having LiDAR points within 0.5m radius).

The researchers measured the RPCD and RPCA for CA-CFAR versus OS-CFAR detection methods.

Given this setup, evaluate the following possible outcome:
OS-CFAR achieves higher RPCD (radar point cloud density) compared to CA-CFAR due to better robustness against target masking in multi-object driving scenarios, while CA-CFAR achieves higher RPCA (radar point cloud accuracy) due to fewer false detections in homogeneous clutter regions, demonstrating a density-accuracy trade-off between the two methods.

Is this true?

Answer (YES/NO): YES